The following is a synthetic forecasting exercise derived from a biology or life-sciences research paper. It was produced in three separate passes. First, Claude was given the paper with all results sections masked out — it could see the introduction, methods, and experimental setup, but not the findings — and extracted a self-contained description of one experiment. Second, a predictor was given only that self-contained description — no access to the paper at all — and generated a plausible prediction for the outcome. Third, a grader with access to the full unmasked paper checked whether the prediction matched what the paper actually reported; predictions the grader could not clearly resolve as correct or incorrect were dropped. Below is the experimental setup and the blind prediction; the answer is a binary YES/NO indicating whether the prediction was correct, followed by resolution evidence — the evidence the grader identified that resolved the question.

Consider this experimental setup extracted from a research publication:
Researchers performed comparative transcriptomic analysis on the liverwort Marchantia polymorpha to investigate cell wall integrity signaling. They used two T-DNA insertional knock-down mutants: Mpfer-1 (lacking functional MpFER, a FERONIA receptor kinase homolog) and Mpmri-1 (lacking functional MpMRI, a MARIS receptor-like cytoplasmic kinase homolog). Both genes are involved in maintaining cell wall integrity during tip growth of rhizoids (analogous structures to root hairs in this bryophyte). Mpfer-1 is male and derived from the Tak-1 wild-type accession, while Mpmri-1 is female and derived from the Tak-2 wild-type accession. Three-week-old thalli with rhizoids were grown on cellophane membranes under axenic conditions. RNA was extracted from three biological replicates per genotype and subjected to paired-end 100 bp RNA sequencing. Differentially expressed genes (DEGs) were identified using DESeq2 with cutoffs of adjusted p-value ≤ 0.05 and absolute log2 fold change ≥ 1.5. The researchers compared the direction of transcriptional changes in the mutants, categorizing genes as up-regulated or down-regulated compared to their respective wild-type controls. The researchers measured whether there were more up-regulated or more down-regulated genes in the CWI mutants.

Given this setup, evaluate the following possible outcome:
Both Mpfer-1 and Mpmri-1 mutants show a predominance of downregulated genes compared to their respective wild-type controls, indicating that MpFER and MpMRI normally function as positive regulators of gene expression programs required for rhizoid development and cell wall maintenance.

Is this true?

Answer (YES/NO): NO